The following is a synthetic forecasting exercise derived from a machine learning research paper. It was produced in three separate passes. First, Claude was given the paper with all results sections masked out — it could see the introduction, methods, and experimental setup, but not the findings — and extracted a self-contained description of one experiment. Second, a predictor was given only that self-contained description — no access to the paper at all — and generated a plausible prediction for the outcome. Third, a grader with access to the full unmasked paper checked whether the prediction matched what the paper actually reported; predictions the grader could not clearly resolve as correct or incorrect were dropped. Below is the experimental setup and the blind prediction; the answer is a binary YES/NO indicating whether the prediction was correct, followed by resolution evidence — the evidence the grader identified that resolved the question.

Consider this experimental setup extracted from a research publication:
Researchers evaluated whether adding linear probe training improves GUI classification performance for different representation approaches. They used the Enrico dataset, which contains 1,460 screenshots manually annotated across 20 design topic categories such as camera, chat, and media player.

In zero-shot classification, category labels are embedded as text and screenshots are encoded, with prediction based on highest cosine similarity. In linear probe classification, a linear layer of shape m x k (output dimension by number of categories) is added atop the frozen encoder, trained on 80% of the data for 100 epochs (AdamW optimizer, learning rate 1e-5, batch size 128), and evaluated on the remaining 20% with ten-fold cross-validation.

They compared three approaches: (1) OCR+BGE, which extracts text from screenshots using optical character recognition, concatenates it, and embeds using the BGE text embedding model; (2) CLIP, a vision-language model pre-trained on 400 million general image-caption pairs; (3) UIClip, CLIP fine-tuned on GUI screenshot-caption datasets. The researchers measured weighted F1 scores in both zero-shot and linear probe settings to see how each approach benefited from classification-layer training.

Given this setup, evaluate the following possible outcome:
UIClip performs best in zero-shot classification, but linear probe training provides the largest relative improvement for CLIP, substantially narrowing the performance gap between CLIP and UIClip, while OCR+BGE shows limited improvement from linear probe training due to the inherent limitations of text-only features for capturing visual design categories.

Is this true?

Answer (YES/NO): NO